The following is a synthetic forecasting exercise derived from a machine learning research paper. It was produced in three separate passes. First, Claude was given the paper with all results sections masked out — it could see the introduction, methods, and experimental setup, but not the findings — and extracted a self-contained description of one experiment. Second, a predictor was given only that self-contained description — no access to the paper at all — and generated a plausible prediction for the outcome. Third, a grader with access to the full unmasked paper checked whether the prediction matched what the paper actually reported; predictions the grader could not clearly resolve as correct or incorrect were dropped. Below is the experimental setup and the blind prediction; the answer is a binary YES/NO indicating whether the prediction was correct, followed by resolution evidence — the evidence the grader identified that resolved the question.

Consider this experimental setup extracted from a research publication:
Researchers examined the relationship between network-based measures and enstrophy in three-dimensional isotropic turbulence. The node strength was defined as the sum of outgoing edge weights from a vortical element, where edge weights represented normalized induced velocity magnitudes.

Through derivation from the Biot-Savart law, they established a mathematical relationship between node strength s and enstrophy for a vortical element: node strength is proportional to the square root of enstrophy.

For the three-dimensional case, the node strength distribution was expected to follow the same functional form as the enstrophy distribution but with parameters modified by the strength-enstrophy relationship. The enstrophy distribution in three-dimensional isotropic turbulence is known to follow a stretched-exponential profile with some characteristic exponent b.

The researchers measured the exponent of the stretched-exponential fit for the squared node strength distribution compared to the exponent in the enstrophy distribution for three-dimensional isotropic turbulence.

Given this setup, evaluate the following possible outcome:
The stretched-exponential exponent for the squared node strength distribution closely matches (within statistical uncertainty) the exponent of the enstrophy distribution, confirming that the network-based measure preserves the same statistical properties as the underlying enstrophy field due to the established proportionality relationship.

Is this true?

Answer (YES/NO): YES